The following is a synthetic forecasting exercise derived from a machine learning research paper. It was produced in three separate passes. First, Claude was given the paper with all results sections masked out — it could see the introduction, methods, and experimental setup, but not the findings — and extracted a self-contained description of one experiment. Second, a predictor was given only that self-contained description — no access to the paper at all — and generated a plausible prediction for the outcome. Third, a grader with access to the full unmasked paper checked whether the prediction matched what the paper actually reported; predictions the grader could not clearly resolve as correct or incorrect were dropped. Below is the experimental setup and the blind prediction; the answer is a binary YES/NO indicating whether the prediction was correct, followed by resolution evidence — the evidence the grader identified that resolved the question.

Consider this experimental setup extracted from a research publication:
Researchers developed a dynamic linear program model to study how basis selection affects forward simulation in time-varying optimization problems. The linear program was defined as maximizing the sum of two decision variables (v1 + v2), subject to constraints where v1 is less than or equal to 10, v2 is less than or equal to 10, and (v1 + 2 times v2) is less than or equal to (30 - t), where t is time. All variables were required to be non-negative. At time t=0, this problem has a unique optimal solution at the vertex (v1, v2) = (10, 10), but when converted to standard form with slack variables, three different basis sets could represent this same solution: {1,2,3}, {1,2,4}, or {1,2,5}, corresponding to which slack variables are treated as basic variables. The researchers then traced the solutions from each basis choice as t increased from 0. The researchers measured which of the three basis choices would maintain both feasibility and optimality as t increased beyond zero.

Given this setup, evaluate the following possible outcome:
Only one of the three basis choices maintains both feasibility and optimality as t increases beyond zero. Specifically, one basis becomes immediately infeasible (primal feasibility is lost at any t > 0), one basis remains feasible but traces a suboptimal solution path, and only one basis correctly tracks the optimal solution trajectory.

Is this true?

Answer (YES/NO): YES